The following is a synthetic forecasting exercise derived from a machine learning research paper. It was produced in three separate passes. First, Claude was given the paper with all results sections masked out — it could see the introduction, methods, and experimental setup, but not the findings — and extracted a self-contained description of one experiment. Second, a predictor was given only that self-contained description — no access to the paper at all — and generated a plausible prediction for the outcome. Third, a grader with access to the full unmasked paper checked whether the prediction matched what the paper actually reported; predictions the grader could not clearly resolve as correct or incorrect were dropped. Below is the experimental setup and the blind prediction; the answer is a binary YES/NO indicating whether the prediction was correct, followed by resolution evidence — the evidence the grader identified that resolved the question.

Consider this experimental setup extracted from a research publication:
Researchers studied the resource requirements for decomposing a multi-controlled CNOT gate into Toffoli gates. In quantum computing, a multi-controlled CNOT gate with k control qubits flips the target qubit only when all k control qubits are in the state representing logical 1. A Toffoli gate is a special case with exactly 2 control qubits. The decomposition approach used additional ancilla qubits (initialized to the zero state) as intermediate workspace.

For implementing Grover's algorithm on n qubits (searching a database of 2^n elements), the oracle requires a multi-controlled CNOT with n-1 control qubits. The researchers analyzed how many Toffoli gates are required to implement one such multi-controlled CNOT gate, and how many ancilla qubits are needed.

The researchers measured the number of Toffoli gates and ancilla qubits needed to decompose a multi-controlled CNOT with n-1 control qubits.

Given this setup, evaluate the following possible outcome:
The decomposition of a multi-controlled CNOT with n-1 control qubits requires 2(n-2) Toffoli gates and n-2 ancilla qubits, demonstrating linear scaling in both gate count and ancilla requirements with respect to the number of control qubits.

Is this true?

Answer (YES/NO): YES